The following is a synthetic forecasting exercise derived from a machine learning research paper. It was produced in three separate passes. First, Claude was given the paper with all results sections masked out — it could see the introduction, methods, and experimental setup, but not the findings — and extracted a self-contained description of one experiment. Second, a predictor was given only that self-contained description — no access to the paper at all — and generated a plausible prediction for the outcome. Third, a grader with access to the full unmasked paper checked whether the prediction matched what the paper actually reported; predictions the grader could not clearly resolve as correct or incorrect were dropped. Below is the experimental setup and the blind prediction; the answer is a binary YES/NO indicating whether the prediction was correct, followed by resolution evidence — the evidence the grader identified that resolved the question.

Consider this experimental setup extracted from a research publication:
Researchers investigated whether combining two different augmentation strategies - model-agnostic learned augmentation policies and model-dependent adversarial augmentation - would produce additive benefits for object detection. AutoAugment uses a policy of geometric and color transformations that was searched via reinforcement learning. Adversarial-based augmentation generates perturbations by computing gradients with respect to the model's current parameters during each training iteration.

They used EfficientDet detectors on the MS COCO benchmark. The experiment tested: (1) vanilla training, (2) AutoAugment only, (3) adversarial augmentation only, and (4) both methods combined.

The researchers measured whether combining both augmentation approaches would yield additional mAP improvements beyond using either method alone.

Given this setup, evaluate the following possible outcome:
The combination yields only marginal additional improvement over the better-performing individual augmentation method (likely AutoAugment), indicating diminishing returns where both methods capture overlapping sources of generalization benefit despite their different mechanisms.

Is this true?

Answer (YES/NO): NO